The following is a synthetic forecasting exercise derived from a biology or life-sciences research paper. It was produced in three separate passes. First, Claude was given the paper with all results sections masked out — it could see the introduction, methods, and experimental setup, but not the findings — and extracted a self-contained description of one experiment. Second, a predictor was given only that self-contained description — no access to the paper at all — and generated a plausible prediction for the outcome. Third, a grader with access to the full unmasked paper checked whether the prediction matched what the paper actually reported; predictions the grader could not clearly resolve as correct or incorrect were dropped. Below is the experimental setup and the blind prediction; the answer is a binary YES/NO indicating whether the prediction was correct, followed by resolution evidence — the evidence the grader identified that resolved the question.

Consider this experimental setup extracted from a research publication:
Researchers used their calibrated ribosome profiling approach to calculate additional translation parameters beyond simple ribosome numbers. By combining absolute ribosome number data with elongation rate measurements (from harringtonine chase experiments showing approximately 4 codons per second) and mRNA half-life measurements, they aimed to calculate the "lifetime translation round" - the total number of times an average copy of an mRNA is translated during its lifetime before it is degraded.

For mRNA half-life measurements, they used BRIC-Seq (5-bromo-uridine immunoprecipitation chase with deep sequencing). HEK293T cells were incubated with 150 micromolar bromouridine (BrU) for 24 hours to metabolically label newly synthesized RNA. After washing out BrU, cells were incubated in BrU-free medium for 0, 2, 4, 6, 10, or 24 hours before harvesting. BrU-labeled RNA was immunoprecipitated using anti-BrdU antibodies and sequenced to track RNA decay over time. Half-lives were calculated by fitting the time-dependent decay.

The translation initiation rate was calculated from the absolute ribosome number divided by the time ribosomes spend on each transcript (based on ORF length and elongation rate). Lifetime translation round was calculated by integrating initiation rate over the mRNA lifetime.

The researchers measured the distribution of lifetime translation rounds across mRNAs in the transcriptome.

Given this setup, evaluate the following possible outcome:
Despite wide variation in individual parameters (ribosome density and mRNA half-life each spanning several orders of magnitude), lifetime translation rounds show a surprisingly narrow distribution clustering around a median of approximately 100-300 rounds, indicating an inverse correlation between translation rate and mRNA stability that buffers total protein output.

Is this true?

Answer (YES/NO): NO